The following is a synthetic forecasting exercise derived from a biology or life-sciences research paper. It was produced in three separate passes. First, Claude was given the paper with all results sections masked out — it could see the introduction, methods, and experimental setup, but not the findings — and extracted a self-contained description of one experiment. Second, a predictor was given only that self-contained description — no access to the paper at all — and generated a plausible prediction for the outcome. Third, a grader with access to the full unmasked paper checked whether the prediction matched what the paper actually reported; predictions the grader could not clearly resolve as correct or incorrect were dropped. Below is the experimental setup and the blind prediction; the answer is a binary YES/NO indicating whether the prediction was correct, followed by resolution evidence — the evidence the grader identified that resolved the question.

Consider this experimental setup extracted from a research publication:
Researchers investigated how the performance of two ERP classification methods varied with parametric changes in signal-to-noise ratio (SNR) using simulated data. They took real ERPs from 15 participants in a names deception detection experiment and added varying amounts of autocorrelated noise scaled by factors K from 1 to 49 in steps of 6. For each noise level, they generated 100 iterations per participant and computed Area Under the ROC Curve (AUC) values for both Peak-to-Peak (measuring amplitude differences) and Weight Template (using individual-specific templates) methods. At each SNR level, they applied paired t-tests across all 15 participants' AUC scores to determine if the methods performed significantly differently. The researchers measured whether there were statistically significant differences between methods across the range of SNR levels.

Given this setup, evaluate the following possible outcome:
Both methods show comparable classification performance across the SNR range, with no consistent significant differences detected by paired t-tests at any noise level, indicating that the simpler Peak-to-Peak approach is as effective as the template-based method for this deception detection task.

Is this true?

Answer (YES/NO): NO